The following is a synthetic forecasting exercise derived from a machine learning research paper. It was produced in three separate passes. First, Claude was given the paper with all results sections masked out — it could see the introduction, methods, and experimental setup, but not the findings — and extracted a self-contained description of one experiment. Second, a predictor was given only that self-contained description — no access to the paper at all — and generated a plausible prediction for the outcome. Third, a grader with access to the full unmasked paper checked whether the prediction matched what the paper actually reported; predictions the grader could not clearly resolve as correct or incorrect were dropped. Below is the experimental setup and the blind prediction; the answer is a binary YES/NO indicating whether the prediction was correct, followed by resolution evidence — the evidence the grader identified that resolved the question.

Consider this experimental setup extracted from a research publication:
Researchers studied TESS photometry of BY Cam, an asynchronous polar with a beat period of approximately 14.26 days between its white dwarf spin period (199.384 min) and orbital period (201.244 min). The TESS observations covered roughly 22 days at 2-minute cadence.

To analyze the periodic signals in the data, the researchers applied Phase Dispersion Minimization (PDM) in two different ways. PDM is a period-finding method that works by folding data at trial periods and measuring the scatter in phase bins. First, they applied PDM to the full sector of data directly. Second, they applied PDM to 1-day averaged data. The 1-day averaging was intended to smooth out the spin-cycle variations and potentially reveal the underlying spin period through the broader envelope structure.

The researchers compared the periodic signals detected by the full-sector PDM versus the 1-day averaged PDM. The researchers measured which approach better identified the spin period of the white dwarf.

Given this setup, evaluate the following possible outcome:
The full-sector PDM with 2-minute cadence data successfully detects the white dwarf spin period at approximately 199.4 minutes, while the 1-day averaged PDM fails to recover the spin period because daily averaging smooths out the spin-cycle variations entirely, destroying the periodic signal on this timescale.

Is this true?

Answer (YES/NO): NO